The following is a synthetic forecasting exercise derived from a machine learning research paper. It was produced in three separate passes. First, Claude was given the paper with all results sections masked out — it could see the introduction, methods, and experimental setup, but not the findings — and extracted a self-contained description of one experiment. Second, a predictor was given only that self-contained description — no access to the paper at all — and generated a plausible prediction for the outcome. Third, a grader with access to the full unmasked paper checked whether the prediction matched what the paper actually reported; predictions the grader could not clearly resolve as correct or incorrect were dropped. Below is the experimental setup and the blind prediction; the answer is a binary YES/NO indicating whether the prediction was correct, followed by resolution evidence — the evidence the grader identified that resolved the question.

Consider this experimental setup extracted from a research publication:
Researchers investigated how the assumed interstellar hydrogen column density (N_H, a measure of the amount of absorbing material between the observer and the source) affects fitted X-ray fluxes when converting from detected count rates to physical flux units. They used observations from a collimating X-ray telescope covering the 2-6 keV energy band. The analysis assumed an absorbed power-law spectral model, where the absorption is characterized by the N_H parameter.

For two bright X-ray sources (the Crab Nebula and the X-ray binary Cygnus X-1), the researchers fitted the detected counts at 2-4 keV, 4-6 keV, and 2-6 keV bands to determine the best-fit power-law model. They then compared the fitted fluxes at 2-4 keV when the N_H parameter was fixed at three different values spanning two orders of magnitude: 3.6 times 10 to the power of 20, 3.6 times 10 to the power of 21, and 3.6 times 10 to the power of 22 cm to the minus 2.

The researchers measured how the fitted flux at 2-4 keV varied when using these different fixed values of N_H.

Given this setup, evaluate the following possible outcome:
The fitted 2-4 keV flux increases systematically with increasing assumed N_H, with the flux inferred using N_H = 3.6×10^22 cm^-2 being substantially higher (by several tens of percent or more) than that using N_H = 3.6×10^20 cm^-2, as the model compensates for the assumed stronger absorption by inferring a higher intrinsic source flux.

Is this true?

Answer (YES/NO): NO